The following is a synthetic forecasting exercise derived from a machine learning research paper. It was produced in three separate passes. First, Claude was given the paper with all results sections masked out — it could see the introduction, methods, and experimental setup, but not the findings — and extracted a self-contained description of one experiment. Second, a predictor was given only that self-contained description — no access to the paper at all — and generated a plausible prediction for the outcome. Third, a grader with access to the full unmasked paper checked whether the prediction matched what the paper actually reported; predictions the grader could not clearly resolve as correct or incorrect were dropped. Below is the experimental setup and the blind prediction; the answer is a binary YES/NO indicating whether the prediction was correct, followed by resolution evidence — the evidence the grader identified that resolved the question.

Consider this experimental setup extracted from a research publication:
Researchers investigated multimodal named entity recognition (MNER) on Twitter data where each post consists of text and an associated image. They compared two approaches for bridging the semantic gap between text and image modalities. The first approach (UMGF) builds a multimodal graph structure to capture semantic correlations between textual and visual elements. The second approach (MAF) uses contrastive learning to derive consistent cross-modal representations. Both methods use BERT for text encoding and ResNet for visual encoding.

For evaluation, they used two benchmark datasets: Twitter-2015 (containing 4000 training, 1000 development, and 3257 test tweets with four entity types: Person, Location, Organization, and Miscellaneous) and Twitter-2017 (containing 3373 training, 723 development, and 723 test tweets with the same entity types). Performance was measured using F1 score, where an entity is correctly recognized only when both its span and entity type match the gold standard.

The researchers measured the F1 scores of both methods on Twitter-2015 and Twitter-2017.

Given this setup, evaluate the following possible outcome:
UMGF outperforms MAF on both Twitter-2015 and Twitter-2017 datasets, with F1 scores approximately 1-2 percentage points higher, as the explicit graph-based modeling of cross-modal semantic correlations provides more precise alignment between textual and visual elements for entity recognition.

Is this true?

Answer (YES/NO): NO